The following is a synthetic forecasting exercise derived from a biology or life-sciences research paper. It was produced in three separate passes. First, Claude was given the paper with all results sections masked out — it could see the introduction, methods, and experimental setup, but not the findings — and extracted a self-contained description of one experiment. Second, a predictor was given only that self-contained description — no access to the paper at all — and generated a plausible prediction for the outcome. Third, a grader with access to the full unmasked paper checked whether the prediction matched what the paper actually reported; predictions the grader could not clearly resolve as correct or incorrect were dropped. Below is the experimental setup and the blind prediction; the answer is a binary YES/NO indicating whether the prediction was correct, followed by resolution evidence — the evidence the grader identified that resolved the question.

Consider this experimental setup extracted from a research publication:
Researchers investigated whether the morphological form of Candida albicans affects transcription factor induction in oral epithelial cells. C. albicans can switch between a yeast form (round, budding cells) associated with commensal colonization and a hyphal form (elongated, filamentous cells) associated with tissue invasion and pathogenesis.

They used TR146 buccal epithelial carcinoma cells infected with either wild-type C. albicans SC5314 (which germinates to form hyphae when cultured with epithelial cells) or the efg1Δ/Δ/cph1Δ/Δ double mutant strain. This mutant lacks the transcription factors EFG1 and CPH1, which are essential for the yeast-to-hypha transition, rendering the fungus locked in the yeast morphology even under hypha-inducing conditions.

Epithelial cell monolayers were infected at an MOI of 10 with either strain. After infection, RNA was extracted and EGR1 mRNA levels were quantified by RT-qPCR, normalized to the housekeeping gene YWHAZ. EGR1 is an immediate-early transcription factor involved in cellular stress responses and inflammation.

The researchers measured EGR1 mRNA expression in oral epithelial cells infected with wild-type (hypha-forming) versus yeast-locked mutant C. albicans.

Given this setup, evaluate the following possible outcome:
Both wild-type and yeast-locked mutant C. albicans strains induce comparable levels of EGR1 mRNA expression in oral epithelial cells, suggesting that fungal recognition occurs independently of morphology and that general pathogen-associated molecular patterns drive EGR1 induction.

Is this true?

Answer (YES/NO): NO